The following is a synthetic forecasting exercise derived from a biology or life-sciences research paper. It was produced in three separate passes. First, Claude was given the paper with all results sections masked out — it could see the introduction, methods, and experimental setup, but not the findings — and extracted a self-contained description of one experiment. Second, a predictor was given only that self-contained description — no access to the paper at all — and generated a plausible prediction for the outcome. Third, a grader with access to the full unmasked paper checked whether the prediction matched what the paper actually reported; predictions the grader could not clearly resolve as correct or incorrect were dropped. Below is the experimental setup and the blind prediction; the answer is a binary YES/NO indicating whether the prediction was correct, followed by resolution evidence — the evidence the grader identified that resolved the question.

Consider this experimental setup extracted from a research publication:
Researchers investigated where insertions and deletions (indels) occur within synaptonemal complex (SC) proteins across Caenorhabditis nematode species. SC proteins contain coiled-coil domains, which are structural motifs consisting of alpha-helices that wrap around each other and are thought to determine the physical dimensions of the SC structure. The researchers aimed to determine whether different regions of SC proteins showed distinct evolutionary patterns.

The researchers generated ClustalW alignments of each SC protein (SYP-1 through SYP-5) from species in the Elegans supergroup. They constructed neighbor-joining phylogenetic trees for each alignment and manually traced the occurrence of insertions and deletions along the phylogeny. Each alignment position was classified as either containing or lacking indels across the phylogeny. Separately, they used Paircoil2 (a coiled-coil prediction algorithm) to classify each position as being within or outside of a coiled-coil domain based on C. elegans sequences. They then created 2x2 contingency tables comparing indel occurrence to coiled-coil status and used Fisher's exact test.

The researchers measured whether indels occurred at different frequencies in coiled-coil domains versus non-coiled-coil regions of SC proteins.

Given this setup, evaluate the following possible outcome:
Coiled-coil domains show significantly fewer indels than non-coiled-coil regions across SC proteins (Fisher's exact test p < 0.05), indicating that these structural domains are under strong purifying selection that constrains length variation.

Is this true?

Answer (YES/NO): YES